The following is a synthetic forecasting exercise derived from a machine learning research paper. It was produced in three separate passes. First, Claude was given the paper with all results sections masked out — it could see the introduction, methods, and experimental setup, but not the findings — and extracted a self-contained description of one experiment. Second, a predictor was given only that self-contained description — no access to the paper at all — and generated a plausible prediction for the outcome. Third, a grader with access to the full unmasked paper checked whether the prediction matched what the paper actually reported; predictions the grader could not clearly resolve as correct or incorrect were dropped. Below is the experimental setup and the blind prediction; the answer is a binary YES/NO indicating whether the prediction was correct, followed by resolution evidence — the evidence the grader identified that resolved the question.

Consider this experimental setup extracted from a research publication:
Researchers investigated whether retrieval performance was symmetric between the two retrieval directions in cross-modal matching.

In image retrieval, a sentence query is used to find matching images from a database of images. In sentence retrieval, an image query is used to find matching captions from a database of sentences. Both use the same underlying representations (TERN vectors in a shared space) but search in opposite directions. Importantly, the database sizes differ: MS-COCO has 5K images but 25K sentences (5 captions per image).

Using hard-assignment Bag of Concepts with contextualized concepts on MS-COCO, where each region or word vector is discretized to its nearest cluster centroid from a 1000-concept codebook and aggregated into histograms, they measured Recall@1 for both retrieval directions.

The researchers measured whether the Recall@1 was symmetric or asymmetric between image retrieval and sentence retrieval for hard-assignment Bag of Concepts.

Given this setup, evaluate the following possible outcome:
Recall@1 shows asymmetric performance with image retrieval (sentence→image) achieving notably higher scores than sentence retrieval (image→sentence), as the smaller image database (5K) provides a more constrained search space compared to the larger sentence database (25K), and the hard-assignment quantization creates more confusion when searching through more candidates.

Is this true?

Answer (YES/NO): NO